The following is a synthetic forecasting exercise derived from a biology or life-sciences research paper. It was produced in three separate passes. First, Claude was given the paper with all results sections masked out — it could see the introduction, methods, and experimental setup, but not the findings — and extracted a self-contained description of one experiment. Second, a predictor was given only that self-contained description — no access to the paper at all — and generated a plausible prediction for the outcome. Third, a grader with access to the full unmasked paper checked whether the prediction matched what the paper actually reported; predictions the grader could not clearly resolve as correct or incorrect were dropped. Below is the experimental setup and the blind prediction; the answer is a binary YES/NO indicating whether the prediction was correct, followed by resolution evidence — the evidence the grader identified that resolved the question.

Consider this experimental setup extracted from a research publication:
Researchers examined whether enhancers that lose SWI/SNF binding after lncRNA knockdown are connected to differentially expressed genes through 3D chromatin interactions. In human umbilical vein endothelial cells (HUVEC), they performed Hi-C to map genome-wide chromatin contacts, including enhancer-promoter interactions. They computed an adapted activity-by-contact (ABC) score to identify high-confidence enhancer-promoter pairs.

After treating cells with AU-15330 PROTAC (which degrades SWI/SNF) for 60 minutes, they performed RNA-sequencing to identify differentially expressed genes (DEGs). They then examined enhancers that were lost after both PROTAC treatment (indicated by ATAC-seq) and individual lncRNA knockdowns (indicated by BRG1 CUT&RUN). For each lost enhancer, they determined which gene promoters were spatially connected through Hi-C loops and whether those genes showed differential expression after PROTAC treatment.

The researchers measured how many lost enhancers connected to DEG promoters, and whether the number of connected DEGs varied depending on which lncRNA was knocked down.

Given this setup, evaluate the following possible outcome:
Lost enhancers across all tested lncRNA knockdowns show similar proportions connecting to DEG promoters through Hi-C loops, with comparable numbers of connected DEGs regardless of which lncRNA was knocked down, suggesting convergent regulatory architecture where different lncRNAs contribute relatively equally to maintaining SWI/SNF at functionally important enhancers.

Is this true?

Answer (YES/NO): NO